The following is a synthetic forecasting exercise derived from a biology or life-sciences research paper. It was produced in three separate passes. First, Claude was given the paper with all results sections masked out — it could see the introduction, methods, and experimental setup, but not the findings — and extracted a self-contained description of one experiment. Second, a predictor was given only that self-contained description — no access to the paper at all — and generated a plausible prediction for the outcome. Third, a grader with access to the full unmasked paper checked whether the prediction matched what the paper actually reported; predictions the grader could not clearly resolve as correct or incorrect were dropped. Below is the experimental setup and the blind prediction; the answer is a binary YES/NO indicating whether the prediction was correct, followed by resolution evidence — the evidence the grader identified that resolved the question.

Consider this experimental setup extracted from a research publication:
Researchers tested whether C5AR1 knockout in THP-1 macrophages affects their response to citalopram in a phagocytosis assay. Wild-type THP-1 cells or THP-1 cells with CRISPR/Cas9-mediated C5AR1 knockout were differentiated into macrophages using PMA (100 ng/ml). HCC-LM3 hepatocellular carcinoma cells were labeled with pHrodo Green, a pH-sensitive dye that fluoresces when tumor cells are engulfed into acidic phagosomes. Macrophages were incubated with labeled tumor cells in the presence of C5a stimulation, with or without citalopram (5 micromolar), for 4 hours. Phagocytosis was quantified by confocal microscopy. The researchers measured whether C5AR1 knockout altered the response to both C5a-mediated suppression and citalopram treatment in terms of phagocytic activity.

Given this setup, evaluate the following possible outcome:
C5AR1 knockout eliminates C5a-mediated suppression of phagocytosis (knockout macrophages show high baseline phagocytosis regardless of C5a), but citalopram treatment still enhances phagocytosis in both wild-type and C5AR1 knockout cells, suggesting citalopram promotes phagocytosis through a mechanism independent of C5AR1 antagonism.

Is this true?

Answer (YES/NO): NO